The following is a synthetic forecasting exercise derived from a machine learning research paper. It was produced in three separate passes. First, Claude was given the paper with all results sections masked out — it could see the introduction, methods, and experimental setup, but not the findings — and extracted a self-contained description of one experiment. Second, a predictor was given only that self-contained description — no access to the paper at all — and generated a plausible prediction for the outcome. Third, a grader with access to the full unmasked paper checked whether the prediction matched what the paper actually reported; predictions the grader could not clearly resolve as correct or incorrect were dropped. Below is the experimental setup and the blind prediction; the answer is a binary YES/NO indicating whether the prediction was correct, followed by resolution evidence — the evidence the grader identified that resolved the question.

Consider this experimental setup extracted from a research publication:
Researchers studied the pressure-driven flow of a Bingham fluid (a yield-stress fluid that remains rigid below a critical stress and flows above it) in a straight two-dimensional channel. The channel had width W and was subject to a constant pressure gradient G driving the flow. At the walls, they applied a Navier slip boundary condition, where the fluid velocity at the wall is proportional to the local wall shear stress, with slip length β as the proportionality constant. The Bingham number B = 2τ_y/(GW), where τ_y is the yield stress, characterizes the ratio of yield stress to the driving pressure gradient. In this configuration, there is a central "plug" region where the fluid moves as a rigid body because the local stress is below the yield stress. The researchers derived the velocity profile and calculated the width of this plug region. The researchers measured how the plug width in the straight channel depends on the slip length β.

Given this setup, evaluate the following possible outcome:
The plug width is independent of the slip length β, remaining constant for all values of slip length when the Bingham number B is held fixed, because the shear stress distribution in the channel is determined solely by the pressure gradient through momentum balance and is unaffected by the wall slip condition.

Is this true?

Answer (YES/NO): YES